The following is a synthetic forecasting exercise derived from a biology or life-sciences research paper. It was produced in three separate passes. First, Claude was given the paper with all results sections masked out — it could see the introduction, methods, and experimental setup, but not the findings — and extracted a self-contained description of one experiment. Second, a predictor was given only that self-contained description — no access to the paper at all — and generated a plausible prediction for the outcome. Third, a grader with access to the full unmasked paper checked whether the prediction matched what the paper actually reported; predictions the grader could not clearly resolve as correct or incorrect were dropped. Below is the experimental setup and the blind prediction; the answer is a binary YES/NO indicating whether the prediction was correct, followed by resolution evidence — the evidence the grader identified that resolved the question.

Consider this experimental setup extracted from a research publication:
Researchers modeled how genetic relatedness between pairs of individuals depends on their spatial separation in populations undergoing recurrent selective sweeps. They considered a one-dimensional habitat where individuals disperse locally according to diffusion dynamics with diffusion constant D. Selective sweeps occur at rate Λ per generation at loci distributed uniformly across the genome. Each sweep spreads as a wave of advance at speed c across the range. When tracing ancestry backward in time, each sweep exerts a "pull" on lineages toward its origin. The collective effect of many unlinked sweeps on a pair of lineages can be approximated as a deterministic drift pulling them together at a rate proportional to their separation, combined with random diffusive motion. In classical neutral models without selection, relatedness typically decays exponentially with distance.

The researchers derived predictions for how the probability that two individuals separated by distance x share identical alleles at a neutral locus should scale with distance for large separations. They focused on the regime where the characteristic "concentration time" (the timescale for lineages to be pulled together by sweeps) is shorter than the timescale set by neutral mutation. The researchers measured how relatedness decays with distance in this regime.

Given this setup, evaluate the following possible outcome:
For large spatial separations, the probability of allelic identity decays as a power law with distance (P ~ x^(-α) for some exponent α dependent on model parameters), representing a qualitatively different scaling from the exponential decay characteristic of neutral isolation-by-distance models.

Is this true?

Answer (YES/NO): YES